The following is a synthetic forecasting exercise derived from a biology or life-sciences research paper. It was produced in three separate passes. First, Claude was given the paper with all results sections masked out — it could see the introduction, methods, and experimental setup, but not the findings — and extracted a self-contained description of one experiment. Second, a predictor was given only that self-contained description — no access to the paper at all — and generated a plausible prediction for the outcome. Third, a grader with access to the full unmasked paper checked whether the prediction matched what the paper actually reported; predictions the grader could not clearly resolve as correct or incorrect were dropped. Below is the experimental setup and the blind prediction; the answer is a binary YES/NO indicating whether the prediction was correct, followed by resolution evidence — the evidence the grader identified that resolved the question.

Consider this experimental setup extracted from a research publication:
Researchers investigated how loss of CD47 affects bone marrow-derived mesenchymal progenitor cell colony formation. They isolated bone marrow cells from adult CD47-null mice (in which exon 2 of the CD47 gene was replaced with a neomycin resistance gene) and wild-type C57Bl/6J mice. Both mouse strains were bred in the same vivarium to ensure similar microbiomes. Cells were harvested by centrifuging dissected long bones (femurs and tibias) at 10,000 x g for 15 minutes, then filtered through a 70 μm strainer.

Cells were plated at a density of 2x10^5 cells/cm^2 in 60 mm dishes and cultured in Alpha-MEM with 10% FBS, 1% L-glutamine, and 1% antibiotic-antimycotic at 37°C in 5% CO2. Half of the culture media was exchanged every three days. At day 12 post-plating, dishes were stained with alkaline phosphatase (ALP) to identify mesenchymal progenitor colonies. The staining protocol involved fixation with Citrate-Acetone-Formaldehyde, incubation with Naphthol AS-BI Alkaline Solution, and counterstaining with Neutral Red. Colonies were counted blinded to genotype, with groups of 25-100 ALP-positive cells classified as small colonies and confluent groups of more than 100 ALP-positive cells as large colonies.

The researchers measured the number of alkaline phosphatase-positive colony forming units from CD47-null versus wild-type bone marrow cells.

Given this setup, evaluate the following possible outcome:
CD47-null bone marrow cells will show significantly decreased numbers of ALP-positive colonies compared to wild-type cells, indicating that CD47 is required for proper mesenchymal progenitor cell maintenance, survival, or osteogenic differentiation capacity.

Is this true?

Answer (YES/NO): NO